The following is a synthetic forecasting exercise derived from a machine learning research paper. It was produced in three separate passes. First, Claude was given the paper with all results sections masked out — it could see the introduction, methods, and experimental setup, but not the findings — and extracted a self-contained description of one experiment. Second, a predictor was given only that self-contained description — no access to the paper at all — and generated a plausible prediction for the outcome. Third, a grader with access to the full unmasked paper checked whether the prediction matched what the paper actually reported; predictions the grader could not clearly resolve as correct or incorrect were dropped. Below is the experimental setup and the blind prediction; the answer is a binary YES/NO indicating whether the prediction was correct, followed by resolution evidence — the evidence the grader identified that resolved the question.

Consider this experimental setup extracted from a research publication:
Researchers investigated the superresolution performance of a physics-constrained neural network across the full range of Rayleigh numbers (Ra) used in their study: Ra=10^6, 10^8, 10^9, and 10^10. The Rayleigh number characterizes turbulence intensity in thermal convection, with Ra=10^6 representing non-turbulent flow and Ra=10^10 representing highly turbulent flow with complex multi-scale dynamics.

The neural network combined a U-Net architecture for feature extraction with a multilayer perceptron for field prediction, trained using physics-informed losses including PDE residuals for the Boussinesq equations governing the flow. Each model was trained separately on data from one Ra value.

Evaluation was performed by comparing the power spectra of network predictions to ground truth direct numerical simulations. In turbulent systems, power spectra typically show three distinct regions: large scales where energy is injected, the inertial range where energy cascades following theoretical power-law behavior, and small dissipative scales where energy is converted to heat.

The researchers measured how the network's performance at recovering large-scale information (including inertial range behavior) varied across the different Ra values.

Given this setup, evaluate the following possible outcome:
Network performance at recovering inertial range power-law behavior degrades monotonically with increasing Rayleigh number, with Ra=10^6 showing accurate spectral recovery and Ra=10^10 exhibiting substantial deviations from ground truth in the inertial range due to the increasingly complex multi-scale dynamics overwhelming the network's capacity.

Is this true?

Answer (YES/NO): NO